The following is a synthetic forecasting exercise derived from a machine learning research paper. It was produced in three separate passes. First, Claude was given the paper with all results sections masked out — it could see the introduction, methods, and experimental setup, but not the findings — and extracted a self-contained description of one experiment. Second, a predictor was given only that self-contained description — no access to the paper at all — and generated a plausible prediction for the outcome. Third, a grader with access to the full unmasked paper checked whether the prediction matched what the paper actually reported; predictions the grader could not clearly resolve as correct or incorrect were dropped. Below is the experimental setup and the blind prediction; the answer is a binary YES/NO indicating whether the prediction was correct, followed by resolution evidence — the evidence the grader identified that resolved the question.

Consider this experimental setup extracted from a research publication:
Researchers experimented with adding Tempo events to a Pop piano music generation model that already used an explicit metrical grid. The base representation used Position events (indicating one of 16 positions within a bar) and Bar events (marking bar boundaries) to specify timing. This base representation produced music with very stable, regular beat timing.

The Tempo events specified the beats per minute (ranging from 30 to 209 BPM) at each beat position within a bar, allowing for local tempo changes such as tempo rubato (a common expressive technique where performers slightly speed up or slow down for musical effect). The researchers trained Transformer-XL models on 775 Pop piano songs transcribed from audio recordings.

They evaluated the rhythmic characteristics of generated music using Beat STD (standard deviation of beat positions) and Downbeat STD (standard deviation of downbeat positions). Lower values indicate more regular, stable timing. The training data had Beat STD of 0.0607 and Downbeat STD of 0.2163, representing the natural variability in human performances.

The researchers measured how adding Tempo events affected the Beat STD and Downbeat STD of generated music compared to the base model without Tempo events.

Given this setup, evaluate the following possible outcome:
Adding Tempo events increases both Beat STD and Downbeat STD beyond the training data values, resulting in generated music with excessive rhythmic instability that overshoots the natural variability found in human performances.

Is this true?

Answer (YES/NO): NO